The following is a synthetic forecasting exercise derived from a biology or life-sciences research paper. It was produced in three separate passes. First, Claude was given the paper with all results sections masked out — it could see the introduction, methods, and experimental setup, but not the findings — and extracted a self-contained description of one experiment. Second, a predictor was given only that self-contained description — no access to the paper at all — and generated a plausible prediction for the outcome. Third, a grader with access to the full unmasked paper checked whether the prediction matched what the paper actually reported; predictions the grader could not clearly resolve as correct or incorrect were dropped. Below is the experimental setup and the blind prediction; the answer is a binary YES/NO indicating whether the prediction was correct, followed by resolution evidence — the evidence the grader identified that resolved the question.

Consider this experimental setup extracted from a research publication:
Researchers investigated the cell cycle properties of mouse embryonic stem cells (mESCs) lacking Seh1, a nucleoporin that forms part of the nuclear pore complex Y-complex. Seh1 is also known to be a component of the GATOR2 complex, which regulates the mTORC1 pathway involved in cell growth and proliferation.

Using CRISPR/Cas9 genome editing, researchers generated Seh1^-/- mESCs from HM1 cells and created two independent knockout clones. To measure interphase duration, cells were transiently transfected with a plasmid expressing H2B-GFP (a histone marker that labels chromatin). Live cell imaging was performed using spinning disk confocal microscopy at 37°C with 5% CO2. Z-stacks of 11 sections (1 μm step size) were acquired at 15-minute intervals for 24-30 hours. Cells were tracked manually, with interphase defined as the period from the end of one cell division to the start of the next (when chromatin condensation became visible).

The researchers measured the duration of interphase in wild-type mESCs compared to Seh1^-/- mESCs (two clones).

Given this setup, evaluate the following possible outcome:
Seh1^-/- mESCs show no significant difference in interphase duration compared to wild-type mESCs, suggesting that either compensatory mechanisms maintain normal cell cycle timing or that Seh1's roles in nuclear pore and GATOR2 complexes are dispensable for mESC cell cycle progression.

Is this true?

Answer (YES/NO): NO